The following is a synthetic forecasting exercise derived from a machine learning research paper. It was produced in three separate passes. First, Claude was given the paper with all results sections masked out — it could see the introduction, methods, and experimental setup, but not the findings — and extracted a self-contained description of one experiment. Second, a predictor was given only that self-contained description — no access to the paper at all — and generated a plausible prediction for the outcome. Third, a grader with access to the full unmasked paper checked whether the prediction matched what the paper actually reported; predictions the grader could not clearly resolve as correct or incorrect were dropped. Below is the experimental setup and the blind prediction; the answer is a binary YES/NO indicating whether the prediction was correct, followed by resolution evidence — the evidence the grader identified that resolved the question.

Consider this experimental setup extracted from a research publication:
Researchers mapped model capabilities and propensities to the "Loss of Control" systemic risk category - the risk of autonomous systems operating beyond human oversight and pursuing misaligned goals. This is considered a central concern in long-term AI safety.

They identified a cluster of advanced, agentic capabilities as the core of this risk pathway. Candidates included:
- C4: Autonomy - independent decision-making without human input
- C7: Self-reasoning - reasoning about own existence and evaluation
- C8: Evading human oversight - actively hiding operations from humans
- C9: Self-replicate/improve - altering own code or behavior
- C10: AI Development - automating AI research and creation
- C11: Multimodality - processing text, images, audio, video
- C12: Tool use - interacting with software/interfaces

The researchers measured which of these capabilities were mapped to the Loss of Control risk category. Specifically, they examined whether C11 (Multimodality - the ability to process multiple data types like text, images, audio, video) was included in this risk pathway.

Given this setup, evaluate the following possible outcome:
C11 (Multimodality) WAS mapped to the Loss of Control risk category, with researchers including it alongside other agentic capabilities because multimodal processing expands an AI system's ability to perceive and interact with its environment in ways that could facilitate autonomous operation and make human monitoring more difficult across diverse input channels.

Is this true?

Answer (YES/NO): NO